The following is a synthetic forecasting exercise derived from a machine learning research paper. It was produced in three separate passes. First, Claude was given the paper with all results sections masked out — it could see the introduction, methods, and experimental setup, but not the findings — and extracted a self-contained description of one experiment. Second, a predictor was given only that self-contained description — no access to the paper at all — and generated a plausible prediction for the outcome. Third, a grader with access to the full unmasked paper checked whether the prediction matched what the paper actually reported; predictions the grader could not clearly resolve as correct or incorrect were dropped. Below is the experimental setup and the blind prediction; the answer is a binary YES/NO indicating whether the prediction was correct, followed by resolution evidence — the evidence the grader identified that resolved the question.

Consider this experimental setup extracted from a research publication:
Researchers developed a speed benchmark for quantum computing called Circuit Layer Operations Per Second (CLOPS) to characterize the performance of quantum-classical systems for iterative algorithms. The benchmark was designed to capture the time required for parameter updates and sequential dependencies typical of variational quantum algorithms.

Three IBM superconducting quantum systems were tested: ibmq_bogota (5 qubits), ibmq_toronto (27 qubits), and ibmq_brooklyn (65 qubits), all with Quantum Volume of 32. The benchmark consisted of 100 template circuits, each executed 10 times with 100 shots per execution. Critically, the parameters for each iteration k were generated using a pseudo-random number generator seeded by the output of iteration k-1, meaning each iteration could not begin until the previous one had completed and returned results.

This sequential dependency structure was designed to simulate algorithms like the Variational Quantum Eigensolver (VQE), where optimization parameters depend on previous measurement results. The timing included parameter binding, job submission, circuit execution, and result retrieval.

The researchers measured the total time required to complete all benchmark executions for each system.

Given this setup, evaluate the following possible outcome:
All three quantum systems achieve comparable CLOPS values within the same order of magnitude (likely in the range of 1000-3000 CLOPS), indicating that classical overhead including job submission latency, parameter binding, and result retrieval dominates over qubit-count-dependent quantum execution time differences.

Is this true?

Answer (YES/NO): NO